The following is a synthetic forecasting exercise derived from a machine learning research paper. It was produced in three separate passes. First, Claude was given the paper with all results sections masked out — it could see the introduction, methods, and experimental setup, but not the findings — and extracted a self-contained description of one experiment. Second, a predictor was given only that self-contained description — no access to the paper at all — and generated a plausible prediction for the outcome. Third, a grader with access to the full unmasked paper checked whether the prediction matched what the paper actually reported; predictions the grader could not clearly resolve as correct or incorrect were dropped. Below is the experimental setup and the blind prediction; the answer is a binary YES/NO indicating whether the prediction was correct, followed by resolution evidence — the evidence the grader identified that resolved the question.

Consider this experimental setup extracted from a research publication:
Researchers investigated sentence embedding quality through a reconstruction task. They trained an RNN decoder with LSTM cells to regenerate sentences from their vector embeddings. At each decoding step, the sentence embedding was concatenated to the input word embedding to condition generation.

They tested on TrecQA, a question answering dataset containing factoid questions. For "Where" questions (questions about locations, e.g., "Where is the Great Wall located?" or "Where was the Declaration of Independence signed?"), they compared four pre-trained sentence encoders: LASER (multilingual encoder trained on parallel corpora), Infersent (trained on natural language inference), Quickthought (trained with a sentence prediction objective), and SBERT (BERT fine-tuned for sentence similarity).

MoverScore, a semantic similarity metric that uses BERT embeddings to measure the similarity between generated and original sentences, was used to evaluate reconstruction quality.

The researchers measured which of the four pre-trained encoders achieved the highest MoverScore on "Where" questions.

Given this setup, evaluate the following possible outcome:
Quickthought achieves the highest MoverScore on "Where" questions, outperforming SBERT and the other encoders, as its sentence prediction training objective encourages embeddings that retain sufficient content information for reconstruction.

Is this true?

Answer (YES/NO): YES